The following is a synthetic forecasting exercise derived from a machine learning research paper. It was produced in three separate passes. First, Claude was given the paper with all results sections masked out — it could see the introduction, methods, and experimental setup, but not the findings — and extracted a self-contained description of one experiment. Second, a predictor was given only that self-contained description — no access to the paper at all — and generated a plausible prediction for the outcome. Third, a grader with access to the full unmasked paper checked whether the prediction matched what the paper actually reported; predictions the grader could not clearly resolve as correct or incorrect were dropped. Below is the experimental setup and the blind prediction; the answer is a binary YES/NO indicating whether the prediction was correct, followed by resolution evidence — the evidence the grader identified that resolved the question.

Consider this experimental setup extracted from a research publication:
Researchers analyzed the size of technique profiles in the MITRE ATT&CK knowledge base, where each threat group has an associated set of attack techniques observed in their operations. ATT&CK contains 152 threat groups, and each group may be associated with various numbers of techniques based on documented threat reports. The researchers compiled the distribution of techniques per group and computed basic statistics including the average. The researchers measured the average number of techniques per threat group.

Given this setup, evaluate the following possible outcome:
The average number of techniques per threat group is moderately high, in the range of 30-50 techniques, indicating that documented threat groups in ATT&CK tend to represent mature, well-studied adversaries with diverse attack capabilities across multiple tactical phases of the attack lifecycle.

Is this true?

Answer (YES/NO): NO